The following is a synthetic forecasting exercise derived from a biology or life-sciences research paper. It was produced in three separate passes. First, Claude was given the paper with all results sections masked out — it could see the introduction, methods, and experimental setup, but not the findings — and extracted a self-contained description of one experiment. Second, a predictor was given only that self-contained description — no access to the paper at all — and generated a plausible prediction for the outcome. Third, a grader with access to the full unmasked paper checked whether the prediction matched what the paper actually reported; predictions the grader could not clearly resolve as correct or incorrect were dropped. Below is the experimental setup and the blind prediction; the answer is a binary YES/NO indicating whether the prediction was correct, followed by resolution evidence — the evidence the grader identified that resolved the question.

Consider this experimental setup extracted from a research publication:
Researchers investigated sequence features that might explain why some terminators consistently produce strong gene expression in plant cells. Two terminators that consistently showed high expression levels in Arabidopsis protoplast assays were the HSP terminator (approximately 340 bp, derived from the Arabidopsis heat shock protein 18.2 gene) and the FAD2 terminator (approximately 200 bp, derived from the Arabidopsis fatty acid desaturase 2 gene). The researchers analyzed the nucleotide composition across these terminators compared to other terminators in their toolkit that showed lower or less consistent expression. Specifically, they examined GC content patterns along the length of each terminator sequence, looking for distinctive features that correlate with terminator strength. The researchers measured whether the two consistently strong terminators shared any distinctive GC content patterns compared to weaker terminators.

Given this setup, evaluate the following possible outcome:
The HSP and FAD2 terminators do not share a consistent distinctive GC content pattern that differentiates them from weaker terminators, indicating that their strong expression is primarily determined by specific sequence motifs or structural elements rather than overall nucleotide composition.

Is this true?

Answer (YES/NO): NO